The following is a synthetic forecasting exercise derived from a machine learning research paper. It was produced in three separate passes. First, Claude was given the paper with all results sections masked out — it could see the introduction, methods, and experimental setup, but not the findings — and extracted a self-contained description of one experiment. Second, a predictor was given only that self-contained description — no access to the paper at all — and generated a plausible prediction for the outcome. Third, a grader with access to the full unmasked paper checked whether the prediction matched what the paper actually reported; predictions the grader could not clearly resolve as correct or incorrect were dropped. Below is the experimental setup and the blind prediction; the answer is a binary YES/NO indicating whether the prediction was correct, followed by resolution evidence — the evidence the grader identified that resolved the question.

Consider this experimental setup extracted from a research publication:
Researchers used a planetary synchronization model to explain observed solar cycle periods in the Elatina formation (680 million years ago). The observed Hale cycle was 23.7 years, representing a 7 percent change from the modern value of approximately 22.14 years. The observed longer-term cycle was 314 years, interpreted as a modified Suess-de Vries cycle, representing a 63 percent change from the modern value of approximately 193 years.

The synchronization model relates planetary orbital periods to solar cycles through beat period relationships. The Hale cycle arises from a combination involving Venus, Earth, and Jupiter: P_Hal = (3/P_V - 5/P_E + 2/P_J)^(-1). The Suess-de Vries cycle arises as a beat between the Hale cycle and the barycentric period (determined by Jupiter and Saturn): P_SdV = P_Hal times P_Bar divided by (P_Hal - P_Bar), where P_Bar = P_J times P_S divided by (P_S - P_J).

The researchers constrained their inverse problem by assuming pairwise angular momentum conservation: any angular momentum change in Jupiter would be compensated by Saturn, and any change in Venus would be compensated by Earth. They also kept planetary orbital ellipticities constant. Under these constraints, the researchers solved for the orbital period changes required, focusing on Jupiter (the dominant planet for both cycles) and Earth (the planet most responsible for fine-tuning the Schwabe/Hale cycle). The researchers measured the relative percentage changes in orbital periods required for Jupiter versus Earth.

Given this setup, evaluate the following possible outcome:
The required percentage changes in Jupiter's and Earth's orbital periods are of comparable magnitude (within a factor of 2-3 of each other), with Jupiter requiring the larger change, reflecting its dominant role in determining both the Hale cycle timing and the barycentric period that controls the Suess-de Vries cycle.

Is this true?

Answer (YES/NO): NO